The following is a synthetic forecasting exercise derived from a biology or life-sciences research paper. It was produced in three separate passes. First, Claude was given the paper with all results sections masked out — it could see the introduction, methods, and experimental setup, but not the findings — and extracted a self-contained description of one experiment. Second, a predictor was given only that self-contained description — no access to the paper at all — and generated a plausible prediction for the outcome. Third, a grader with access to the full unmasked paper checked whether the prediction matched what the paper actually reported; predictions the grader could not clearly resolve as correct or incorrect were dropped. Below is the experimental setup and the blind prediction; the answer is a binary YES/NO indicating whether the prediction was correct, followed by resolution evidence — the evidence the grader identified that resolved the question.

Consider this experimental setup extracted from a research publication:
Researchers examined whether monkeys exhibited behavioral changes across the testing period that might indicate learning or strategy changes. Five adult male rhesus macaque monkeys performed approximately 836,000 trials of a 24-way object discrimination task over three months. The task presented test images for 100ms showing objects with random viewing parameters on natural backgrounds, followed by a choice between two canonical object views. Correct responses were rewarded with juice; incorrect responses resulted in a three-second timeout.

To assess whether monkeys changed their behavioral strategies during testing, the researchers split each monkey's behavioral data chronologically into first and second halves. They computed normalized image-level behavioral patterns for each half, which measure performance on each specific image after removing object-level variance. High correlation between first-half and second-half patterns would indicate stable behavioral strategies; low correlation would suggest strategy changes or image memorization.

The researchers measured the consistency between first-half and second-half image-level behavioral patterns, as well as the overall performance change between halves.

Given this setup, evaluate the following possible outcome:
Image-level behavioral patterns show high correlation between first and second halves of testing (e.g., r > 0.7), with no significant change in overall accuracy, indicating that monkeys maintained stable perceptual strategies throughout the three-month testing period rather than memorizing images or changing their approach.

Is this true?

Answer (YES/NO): NO